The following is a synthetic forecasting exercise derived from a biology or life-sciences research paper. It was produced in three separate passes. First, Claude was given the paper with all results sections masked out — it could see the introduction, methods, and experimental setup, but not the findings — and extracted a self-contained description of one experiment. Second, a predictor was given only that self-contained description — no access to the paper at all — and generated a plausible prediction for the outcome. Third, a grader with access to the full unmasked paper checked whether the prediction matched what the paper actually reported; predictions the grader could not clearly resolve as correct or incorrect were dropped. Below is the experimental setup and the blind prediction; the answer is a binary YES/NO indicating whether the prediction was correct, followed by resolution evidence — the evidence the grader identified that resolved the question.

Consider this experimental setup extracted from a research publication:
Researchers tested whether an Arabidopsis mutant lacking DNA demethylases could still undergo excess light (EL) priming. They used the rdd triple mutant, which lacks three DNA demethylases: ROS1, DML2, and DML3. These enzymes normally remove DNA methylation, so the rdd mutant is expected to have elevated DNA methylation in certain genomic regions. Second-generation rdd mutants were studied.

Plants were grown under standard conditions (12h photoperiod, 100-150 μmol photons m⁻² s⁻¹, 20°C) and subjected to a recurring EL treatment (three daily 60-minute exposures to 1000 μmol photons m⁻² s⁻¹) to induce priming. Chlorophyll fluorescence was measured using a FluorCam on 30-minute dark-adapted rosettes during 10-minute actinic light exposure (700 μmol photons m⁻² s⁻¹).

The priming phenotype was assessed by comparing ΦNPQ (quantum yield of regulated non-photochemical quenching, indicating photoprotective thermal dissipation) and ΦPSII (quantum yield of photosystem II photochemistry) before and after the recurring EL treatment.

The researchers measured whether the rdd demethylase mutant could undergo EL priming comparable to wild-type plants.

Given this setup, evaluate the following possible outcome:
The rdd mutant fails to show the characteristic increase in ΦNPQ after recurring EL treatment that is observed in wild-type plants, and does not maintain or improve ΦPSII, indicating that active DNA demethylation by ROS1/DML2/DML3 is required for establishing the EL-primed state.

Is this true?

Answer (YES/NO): NO